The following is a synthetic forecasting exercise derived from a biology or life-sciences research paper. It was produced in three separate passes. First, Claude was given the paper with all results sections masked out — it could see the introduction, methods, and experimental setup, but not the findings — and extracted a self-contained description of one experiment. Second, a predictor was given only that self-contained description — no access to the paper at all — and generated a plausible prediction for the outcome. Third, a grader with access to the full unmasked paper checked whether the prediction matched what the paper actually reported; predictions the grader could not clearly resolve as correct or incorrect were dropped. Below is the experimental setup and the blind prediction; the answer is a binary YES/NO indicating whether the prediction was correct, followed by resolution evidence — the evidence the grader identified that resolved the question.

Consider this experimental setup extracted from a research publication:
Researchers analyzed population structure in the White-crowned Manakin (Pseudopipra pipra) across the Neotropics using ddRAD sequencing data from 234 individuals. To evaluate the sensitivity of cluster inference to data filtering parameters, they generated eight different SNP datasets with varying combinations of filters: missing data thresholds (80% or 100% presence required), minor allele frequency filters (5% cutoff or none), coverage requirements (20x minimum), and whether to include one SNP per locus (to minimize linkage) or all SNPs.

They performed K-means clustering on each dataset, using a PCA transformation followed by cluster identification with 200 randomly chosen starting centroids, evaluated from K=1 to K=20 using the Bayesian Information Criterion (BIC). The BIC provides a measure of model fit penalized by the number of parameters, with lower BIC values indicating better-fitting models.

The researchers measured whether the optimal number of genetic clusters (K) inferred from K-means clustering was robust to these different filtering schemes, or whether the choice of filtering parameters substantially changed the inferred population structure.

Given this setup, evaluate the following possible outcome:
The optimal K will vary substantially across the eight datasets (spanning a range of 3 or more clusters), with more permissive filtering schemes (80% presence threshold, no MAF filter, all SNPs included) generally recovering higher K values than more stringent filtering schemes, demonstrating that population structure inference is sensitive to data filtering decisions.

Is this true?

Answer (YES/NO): NO